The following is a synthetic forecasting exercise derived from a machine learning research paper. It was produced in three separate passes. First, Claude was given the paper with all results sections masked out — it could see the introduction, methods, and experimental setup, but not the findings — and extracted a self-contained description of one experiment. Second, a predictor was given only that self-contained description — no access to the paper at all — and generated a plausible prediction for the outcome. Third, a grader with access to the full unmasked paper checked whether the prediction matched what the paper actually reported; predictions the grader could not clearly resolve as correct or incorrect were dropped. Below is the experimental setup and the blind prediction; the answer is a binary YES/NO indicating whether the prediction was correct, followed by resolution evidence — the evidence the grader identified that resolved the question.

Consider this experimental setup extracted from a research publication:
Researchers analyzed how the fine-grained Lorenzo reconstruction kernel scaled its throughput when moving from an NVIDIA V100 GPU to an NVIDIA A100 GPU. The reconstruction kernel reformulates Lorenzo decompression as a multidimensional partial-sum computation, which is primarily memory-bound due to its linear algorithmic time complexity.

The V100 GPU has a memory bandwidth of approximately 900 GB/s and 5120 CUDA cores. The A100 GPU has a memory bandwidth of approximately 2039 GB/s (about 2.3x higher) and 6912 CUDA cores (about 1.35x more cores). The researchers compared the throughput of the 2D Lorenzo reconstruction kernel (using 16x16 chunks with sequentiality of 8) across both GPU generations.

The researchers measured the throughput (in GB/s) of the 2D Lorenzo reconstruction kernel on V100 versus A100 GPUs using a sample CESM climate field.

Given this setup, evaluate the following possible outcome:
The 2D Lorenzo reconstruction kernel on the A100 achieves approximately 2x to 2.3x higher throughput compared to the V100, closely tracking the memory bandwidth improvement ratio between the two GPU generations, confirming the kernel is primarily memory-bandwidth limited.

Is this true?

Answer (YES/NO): NO